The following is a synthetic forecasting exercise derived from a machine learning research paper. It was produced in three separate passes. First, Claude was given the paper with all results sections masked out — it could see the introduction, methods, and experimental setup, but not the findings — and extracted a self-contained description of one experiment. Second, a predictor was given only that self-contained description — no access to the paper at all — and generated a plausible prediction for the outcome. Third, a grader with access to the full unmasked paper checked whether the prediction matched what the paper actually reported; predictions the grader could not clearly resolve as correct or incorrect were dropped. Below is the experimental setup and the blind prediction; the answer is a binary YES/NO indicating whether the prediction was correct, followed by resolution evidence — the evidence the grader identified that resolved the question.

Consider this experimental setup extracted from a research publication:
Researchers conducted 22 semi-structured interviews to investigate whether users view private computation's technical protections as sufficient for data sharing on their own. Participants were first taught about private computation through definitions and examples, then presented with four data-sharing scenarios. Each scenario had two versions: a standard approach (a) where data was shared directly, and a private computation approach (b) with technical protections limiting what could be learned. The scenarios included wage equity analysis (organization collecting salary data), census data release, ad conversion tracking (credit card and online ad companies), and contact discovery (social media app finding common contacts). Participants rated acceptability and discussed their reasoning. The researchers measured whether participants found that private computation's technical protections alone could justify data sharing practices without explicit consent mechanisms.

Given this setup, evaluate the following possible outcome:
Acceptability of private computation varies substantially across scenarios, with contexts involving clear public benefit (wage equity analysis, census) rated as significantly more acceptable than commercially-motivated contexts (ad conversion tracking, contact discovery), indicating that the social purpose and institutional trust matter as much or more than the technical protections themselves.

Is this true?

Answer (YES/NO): YES